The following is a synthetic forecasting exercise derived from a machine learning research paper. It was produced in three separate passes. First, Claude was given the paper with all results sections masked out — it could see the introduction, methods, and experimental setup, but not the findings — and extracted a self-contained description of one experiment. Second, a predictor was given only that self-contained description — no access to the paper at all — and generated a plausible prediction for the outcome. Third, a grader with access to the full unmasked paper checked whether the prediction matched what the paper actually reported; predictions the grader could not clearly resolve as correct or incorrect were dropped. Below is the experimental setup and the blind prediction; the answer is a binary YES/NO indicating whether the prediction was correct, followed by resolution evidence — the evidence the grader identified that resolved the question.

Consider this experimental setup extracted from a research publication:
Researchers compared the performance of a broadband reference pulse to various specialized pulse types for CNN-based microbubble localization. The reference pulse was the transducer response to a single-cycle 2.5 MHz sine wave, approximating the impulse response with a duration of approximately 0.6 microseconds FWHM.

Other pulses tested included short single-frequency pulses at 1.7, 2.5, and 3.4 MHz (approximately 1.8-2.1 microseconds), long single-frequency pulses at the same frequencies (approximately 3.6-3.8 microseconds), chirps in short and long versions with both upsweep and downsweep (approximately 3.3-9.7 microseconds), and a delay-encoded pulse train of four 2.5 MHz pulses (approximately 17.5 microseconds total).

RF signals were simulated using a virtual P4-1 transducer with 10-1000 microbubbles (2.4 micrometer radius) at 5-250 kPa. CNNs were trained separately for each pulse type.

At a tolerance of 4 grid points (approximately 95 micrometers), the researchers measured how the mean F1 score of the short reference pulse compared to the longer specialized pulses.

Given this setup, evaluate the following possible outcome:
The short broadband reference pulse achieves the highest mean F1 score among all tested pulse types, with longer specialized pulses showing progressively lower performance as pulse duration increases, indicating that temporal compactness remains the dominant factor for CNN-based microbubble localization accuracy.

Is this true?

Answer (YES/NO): NO